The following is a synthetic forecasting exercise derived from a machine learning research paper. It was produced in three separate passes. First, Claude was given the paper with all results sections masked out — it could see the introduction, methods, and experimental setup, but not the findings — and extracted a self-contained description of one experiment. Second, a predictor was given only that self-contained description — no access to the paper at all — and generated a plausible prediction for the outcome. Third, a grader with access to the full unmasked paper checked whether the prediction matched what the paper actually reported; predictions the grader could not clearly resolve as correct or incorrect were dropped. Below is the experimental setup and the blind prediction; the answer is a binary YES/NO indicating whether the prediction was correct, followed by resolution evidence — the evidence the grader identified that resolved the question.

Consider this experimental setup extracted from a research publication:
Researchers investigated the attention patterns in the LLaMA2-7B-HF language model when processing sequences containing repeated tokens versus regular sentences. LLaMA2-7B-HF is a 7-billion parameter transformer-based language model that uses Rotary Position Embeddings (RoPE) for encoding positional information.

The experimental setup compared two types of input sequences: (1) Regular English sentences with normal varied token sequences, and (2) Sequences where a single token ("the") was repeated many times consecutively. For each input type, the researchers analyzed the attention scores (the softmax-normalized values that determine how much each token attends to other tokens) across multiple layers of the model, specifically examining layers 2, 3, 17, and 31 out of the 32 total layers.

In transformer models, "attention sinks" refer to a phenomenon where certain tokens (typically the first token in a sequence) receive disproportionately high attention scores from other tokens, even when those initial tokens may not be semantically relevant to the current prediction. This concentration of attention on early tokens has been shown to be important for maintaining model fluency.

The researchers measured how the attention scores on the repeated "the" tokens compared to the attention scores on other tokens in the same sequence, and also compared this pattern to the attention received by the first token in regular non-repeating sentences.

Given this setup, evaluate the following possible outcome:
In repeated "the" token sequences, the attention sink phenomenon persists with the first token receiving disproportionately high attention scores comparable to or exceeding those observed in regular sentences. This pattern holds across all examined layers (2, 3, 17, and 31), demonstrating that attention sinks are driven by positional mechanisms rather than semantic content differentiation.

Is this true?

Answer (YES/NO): NO